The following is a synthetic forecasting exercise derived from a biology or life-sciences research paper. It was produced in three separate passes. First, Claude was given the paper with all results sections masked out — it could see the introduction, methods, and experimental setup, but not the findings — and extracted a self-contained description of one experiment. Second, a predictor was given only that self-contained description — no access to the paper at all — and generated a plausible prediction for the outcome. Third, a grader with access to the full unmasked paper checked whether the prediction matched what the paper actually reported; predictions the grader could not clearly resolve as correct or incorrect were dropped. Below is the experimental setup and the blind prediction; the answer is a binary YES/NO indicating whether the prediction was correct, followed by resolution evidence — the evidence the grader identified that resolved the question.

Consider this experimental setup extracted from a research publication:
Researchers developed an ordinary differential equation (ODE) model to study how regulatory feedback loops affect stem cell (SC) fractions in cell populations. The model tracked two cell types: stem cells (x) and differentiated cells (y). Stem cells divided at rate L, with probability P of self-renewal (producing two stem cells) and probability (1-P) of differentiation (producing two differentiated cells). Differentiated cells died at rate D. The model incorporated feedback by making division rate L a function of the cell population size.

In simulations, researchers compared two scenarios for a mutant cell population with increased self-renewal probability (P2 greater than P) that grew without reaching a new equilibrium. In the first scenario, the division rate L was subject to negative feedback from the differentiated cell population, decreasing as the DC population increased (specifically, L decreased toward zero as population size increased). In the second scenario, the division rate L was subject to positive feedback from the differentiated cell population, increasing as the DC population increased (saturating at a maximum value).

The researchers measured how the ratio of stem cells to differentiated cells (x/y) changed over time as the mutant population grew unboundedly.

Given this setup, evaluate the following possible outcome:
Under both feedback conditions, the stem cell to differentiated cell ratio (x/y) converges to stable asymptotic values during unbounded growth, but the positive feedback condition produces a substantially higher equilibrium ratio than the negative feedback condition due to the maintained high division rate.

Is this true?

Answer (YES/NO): NO